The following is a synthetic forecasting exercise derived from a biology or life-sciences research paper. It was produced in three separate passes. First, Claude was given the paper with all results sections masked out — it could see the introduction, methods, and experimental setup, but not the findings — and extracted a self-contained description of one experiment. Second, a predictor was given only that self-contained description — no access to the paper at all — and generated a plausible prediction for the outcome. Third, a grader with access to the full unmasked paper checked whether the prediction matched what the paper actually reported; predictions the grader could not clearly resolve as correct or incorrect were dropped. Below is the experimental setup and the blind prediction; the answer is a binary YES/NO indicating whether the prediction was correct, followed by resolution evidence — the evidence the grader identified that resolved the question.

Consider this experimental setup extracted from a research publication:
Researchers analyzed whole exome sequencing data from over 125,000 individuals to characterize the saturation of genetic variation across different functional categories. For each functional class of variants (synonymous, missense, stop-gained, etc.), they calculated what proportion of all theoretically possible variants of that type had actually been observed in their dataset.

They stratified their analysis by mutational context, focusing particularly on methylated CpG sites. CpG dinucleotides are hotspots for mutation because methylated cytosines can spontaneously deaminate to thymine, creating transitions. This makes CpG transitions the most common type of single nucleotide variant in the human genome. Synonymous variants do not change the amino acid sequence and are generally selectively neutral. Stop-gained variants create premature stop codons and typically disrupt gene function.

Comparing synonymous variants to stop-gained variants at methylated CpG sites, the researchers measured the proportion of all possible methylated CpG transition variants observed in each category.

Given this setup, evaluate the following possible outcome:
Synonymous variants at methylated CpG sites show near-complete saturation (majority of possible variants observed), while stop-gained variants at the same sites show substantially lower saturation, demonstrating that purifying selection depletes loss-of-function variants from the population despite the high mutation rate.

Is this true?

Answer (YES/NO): YES